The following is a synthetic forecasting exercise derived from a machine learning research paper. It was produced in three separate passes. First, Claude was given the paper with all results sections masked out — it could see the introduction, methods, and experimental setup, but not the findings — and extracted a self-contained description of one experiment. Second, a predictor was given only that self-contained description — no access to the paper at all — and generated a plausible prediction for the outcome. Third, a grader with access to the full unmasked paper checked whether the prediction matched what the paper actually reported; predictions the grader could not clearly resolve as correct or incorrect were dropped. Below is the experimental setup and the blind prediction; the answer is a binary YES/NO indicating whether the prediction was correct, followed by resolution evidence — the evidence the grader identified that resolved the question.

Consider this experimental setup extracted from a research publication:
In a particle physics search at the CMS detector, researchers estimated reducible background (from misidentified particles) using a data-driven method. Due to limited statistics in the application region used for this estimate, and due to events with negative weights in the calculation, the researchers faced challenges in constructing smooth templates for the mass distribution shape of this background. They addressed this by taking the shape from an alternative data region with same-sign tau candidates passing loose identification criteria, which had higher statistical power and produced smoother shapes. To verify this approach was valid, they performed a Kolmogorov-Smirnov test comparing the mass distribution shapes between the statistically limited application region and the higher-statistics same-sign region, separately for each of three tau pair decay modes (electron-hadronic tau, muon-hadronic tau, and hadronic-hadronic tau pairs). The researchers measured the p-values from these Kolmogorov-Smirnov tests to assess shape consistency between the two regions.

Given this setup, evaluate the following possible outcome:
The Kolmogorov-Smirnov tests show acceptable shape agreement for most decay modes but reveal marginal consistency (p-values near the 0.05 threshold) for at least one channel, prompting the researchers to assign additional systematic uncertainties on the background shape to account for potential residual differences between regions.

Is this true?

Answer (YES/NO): NO